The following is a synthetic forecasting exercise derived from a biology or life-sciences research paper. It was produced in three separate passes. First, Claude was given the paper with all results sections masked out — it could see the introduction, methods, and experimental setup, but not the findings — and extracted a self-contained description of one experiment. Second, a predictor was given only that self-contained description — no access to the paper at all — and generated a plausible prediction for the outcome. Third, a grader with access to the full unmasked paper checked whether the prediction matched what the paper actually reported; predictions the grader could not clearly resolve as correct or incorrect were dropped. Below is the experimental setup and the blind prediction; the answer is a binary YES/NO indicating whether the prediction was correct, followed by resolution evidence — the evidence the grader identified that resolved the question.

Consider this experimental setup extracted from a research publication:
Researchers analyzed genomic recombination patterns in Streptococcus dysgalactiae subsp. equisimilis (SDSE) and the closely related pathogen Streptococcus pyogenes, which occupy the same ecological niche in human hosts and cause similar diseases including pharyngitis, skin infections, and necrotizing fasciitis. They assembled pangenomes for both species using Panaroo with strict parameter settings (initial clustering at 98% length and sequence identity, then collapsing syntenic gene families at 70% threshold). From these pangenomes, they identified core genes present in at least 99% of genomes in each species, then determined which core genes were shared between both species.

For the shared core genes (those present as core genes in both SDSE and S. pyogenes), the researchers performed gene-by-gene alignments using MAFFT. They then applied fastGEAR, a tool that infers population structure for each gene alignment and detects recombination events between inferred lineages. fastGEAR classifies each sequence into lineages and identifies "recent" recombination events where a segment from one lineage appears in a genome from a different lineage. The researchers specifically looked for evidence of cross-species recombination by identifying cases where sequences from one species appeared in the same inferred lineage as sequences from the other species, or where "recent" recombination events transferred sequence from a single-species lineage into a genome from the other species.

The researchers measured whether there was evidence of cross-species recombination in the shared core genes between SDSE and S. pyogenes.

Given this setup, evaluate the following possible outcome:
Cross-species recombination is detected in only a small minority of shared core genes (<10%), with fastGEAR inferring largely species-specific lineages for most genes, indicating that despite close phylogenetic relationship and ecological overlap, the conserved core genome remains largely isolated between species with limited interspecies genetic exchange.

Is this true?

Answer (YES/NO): NO